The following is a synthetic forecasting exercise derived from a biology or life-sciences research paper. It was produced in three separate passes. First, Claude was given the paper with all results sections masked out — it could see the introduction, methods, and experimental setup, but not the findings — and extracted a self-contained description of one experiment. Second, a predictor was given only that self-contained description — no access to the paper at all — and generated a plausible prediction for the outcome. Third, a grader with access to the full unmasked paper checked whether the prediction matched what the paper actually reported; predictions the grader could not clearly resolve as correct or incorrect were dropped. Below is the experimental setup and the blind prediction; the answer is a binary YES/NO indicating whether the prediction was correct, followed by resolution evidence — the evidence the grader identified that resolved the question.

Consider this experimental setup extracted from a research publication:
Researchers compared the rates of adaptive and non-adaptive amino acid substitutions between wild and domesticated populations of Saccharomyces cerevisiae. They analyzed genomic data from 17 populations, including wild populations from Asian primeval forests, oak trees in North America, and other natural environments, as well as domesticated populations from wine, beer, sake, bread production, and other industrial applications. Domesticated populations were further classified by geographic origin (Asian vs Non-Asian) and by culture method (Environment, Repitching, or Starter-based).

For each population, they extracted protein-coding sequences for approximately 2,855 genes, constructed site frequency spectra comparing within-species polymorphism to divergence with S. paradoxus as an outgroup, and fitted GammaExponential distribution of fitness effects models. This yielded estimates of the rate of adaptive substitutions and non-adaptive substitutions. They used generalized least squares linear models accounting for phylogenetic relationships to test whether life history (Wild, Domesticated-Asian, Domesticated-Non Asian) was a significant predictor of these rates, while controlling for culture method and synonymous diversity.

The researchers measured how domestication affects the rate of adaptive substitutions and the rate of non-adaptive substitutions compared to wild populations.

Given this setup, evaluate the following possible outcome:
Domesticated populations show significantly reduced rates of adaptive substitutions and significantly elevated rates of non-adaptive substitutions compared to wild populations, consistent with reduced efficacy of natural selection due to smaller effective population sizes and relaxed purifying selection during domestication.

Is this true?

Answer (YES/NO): NO